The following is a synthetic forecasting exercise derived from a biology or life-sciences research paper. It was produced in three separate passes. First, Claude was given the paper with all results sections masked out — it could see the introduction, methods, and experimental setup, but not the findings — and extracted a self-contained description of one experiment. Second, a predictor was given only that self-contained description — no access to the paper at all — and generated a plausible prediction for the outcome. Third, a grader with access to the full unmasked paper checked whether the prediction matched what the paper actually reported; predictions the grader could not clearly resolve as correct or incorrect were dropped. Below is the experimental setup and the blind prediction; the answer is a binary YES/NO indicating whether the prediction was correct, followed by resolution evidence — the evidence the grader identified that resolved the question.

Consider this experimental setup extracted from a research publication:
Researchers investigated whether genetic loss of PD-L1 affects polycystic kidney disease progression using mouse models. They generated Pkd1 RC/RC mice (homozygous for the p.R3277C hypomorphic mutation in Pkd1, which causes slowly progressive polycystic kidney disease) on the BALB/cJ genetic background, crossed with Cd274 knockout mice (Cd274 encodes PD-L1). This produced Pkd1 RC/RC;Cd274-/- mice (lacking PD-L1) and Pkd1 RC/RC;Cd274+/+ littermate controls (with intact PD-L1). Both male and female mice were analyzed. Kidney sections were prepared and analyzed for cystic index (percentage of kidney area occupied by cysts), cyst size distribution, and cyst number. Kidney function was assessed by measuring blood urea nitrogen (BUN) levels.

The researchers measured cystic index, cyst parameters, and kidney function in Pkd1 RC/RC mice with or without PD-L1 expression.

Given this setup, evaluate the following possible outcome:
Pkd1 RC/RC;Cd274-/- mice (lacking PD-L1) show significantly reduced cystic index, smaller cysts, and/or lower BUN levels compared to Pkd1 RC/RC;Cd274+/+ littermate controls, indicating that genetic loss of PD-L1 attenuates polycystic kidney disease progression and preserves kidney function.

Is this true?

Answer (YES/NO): NO